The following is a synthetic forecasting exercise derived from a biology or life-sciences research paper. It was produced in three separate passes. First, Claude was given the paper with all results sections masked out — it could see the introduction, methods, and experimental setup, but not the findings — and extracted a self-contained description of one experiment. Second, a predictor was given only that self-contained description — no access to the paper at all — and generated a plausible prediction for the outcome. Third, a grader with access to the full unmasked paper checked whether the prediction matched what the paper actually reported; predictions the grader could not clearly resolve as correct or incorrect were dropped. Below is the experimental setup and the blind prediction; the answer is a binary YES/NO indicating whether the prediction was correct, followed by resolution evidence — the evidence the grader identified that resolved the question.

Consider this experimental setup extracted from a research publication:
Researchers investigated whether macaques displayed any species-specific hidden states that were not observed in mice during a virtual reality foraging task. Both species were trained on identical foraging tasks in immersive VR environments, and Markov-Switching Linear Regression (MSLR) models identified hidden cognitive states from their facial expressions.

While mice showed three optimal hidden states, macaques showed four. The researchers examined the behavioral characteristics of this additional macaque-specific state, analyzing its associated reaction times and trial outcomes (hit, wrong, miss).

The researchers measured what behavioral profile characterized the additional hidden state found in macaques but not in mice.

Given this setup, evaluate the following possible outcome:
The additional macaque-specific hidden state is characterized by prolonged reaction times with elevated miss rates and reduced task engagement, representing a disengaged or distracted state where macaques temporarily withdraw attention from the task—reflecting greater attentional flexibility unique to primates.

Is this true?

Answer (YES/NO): NO